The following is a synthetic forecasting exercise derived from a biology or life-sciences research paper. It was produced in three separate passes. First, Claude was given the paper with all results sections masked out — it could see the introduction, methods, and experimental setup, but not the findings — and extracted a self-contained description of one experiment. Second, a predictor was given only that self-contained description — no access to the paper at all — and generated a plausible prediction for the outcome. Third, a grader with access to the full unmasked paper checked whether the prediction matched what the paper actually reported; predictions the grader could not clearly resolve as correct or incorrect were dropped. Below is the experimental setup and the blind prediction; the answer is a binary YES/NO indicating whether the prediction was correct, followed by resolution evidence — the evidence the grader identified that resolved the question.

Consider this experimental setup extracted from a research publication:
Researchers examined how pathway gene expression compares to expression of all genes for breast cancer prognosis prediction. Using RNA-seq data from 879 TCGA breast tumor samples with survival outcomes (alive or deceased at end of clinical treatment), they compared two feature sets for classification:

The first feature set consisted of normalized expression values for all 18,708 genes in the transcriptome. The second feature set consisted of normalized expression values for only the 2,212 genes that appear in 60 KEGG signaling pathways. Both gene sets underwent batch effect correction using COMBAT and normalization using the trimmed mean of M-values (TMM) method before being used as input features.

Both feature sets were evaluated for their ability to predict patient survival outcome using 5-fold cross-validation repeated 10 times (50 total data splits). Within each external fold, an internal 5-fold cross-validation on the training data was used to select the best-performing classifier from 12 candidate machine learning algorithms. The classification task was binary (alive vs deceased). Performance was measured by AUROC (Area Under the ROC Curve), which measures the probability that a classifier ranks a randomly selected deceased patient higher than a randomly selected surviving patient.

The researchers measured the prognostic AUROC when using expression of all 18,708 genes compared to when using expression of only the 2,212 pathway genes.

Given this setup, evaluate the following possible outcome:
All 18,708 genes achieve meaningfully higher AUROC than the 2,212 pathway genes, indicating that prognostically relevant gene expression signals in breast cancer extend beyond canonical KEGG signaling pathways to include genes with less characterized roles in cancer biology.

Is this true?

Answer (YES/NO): YES